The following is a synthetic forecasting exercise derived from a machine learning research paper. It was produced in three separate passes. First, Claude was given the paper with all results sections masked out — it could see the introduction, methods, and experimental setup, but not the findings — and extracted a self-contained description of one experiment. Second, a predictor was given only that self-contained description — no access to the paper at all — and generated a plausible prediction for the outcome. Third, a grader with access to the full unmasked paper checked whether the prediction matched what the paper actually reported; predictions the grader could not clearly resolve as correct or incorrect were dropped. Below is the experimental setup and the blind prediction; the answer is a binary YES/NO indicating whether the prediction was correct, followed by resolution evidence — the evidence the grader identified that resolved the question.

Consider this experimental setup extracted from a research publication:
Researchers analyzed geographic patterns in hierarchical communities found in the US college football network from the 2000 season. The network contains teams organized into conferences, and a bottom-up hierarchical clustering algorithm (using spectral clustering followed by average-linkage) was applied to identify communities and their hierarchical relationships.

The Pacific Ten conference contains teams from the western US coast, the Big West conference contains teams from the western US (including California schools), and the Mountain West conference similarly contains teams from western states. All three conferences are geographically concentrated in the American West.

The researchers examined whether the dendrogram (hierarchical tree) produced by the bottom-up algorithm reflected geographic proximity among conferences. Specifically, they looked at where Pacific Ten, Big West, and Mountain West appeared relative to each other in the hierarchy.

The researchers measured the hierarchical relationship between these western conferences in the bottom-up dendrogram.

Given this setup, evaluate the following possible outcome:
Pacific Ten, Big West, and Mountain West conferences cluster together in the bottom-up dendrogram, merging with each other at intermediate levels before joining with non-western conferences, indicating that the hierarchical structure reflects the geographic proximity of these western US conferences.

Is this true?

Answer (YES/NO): YES